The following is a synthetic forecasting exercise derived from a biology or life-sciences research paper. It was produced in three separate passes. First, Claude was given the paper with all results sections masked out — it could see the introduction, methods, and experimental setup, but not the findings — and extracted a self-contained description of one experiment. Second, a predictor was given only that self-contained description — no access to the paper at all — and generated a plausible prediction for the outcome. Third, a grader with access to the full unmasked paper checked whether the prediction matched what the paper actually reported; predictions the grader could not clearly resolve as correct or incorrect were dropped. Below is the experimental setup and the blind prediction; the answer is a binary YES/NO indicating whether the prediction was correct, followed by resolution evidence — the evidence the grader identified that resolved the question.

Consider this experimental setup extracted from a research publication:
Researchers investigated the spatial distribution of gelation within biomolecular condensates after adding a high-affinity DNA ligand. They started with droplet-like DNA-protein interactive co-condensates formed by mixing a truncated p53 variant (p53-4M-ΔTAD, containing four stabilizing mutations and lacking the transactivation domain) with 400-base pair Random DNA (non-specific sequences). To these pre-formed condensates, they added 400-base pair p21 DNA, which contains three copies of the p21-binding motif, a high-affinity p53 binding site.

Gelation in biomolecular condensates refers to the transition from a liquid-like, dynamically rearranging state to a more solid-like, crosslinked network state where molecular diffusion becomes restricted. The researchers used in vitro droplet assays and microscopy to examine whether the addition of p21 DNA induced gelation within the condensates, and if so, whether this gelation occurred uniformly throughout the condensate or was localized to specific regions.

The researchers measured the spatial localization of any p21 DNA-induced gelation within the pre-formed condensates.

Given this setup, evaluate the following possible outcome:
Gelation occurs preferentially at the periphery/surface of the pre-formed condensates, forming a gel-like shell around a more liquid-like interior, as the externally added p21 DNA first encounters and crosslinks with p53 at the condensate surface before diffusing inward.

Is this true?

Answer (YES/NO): YES